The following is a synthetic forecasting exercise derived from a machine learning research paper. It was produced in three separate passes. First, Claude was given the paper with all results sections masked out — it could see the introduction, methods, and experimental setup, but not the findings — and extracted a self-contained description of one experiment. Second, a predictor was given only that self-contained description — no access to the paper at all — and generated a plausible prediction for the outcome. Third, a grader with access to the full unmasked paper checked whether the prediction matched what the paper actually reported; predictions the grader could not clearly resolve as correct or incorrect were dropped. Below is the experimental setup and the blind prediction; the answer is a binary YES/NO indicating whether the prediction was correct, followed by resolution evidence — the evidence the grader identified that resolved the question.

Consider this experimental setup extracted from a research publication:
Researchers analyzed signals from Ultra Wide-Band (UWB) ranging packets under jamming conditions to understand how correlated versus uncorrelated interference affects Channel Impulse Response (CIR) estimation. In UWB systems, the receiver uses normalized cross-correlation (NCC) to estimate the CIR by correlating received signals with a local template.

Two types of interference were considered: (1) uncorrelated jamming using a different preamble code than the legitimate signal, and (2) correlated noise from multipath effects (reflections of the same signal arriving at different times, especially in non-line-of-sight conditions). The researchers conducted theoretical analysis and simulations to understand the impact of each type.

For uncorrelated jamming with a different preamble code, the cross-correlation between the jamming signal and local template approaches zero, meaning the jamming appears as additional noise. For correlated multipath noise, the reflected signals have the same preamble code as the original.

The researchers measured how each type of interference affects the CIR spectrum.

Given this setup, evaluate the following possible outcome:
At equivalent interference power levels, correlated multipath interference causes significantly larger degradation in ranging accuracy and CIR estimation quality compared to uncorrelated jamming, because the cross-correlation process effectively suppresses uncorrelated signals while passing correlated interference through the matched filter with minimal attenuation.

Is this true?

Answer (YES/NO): NO